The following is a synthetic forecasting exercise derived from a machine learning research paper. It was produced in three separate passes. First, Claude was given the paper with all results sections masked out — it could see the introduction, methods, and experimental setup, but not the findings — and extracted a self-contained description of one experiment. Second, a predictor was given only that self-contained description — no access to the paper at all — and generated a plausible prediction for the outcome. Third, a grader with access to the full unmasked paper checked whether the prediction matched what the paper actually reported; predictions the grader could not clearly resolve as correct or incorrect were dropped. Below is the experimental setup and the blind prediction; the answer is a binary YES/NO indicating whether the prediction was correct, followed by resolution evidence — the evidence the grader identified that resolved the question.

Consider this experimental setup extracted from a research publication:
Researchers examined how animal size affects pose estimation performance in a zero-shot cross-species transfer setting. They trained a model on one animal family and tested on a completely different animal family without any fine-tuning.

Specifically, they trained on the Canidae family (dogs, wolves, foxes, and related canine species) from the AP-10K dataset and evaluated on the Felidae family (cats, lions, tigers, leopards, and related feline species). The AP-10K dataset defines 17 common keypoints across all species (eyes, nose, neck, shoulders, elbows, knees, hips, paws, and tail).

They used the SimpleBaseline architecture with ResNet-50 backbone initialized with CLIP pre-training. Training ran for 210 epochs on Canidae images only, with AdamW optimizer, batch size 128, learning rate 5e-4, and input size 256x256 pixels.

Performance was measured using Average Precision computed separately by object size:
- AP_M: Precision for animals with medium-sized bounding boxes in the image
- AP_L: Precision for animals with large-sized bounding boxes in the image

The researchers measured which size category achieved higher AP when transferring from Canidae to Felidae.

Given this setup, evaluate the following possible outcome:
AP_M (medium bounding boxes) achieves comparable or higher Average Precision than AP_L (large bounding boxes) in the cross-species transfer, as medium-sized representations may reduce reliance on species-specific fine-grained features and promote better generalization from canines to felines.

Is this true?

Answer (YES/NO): NO